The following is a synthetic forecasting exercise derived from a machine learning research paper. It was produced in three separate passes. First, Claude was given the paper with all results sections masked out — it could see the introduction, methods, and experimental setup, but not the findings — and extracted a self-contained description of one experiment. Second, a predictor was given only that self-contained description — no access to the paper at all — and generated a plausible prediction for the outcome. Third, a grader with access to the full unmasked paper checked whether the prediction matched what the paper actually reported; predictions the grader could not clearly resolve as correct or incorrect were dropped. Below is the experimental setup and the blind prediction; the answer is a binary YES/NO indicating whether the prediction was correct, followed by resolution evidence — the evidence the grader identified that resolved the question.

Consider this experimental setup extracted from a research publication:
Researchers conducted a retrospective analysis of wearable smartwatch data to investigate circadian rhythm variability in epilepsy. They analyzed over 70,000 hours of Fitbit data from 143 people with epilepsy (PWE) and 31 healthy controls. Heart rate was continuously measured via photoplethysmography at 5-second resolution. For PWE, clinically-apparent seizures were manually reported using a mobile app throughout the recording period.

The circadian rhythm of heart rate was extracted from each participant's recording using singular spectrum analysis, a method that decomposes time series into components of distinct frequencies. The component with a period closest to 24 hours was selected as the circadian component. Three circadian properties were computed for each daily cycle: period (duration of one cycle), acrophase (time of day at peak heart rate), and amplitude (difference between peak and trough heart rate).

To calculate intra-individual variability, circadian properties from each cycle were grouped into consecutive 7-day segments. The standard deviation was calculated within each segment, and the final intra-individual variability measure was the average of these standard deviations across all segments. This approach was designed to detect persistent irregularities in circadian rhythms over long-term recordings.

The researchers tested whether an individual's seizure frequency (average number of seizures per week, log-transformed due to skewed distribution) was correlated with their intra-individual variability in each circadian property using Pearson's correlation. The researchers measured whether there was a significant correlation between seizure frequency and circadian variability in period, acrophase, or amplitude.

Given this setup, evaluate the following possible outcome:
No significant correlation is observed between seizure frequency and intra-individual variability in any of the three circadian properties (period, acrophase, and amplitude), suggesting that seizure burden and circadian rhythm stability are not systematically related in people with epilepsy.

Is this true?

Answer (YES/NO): YES